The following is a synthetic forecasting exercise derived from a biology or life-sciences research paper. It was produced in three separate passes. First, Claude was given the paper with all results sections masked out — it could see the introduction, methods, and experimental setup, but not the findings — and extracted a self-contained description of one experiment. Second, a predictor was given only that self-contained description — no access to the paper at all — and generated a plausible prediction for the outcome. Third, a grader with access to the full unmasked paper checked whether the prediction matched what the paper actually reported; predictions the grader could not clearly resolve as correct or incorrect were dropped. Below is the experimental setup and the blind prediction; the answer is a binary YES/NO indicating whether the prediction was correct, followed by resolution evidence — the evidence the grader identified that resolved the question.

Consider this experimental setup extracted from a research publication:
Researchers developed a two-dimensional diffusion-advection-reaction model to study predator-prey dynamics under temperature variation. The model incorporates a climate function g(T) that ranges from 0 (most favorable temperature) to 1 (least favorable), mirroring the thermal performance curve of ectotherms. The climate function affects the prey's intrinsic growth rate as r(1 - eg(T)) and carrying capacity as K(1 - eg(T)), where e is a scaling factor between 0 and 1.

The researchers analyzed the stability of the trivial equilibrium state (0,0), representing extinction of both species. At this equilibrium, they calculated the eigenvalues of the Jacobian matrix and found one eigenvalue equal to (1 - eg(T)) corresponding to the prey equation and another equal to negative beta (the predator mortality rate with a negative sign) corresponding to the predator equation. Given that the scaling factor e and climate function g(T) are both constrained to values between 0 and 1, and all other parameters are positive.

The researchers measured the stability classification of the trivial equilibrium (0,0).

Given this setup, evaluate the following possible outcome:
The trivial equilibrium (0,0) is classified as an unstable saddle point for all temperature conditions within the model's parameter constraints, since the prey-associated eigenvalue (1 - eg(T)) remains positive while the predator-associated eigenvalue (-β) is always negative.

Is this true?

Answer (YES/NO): YES